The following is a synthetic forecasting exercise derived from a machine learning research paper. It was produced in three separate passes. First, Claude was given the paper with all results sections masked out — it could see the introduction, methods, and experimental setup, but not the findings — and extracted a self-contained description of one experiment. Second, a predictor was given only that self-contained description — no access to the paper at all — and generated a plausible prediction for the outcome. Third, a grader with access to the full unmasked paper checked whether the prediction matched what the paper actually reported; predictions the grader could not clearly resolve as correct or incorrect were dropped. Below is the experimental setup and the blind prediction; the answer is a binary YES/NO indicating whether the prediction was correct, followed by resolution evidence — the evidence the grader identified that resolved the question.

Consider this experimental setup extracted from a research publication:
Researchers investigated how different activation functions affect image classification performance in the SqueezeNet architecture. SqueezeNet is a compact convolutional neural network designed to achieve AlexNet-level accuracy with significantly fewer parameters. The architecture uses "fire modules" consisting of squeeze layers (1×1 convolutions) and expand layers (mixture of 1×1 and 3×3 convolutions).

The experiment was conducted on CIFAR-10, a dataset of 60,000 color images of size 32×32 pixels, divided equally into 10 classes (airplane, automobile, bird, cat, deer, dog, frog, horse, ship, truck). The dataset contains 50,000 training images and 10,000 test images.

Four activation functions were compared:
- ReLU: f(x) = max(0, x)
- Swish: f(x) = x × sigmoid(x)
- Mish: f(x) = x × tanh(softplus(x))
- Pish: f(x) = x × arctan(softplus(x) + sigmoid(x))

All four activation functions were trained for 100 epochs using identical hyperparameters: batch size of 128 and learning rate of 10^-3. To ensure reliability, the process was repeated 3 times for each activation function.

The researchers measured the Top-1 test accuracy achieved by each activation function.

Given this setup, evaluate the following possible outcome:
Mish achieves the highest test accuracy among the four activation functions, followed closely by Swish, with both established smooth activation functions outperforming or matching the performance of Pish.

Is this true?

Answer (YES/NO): NO